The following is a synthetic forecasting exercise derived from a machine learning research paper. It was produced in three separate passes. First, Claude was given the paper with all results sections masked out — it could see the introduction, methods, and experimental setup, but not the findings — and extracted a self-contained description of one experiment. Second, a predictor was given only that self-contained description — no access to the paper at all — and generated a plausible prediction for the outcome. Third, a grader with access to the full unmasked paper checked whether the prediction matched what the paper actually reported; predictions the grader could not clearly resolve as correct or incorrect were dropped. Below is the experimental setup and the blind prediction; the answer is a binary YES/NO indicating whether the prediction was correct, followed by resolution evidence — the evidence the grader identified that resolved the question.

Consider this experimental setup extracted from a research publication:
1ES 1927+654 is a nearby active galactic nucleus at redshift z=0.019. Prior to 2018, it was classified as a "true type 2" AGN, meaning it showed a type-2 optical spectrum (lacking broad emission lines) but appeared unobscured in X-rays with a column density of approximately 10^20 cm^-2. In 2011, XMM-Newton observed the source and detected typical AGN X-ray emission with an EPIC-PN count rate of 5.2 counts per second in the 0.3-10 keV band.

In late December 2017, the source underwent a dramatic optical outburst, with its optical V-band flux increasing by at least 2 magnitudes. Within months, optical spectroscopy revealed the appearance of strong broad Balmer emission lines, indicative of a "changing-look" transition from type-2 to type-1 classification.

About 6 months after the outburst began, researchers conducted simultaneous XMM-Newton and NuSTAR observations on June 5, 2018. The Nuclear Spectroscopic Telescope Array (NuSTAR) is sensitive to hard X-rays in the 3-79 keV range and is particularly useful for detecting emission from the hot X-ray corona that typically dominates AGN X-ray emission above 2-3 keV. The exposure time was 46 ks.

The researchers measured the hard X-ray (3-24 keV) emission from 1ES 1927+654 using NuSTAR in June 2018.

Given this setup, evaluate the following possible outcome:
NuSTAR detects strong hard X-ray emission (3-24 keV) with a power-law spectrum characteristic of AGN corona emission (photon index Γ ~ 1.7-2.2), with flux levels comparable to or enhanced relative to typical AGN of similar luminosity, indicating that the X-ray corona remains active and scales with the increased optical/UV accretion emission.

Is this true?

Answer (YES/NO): NO